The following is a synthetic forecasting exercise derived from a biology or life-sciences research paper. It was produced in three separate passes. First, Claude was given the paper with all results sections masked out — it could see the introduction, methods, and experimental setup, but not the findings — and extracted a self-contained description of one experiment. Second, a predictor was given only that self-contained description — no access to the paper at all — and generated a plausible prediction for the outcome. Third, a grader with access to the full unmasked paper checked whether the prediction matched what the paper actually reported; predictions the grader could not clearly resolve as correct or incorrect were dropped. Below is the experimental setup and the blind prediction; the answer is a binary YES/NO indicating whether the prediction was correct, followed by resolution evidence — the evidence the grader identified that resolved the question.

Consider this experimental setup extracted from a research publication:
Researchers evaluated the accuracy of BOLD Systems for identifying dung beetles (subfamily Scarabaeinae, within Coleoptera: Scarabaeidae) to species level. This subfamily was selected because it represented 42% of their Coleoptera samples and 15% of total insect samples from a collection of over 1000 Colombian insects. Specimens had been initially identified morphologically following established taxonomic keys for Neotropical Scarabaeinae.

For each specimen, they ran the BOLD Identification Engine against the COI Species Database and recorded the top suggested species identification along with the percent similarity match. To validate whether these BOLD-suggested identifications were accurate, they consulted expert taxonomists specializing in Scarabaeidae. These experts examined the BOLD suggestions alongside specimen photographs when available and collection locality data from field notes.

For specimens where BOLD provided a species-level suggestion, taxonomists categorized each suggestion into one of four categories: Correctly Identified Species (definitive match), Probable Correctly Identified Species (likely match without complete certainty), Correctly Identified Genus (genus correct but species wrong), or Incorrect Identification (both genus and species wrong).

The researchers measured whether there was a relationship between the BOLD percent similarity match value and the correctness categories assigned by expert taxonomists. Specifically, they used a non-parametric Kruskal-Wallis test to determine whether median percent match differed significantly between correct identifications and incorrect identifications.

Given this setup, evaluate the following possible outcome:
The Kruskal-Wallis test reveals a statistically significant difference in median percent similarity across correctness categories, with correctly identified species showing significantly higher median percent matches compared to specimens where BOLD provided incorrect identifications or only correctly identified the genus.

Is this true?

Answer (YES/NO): YES